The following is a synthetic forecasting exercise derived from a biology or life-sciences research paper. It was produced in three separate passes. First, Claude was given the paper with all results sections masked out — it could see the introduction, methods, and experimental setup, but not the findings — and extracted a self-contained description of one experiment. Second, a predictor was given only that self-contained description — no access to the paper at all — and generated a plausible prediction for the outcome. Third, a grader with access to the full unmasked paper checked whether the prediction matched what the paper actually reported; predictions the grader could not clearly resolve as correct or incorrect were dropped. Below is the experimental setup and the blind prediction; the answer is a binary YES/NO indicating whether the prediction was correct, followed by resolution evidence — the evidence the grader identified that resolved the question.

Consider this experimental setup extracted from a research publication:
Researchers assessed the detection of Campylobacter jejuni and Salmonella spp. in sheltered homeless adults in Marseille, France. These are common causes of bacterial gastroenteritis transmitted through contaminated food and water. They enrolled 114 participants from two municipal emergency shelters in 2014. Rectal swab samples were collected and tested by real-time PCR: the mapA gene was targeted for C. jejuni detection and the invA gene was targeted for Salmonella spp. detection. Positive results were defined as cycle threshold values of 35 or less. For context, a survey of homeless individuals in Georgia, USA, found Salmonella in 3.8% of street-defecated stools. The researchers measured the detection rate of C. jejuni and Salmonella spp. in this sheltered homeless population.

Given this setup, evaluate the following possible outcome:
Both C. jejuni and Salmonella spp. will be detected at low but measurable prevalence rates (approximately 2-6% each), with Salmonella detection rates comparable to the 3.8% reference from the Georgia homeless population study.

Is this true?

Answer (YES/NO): NO